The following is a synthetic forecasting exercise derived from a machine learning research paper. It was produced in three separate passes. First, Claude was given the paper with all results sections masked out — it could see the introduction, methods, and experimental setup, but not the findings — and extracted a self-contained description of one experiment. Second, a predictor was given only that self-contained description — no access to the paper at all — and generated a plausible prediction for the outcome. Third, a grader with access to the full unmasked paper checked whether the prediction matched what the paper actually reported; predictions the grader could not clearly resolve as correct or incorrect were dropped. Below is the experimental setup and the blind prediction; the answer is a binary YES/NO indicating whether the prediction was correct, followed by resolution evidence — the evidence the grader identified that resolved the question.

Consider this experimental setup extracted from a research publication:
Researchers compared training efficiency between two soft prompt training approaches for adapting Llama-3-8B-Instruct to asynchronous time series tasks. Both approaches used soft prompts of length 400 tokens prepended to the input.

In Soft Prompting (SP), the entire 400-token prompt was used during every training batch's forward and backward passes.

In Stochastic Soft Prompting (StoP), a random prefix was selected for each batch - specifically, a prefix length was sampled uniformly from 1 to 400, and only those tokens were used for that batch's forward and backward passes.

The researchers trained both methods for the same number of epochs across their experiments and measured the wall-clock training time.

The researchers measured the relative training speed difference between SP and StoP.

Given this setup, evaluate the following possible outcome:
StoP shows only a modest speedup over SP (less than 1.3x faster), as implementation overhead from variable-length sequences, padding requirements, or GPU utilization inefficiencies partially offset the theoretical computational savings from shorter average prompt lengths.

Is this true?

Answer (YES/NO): NO